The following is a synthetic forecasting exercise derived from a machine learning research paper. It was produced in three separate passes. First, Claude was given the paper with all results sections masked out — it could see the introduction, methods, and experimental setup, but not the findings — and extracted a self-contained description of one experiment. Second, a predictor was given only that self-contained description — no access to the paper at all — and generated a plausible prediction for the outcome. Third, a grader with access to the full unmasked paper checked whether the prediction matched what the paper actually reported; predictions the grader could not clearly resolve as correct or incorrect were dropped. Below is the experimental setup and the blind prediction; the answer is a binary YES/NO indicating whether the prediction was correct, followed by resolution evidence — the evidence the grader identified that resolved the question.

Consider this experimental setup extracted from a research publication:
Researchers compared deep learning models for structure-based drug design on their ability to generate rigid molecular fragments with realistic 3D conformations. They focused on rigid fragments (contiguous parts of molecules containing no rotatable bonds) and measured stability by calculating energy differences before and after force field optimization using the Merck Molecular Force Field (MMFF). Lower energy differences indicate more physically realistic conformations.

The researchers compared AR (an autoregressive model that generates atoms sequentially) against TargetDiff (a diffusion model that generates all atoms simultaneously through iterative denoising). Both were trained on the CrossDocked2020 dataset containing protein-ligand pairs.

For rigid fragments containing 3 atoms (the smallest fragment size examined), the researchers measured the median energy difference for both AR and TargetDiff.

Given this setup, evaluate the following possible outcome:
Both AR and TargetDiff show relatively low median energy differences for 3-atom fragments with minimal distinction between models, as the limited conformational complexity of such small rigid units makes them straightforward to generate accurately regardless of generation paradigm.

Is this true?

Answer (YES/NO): NO